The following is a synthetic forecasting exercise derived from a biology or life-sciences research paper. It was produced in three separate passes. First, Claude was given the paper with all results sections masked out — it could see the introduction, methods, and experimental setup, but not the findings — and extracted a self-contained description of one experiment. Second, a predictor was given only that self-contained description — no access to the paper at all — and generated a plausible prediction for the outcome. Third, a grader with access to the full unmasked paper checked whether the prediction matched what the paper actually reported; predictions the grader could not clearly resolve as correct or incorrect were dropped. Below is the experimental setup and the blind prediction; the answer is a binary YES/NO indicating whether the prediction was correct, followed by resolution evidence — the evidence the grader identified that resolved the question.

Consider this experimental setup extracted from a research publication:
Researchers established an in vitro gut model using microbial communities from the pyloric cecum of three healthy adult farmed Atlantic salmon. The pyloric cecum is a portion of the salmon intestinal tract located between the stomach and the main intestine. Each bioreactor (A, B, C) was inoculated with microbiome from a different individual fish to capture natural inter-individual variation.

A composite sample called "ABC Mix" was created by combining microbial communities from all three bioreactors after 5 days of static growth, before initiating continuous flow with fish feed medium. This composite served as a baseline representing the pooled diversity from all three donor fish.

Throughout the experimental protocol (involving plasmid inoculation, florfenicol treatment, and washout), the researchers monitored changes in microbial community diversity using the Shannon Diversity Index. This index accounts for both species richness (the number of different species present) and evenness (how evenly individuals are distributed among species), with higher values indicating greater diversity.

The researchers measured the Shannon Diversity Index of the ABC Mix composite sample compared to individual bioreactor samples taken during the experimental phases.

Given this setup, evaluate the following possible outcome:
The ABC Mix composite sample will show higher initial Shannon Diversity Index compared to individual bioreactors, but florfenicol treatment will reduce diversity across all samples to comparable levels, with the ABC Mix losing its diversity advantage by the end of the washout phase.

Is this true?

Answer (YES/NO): NO